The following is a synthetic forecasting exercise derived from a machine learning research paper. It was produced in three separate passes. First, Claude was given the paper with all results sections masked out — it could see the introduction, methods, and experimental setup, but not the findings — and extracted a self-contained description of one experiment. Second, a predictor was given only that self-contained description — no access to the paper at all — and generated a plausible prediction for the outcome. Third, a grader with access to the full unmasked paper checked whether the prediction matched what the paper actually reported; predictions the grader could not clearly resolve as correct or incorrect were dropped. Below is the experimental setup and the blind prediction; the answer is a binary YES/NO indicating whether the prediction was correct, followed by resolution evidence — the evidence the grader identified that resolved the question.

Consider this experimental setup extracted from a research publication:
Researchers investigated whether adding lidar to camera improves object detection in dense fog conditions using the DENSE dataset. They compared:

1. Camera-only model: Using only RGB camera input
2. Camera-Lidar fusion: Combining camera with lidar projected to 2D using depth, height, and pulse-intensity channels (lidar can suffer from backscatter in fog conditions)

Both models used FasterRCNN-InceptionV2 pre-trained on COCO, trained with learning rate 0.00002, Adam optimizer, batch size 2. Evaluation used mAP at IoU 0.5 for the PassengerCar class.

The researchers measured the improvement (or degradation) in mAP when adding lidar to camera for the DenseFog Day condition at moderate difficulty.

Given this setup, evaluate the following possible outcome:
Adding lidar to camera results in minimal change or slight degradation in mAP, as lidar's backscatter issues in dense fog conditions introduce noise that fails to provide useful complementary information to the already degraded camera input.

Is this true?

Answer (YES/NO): NO